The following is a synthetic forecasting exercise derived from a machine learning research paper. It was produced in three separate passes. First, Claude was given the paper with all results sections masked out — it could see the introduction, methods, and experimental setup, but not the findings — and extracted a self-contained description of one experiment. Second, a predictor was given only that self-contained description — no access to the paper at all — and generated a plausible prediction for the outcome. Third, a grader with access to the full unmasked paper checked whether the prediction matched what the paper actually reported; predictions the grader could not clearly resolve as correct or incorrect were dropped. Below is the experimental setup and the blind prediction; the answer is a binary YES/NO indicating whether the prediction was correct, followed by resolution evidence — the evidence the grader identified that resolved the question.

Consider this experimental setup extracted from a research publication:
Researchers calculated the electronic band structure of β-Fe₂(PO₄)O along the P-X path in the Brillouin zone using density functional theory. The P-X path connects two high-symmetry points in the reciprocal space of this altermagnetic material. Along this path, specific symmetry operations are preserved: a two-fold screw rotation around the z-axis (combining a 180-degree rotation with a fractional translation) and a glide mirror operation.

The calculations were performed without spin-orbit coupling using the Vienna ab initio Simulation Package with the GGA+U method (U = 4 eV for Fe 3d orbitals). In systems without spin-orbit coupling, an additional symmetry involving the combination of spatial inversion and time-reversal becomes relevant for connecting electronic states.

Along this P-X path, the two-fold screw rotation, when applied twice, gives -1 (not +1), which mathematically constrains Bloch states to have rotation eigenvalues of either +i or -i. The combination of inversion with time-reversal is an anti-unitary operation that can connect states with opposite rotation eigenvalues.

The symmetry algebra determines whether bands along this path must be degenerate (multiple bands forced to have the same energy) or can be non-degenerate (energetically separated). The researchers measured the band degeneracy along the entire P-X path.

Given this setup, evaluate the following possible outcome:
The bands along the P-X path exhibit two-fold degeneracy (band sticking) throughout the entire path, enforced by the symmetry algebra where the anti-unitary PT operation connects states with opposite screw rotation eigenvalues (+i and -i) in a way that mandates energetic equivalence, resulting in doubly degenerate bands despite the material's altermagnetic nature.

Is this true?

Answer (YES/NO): YES